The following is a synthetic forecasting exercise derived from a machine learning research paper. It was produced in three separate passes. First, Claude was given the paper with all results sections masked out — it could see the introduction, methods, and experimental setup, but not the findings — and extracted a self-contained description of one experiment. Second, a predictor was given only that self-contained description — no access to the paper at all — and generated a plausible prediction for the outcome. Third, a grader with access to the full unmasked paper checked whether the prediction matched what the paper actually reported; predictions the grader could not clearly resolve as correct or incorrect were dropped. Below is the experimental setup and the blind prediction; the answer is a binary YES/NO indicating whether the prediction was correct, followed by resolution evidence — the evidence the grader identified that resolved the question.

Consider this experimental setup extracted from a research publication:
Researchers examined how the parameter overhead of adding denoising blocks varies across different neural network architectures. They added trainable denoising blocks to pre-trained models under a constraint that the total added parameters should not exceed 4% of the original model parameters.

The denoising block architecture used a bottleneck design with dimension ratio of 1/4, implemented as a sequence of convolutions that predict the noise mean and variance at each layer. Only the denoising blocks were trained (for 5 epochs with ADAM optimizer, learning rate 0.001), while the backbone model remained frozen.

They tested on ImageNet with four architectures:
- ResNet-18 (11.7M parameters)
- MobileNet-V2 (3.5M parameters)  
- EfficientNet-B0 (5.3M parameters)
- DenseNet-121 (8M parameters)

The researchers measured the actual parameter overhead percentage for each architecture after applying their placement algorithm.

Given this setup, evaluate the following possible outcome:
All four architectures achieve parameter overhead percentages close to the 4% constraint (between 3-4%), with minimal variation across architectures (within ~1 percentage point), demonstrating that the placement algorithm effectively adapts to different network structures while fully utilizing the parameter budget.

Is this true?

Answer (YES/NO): NO